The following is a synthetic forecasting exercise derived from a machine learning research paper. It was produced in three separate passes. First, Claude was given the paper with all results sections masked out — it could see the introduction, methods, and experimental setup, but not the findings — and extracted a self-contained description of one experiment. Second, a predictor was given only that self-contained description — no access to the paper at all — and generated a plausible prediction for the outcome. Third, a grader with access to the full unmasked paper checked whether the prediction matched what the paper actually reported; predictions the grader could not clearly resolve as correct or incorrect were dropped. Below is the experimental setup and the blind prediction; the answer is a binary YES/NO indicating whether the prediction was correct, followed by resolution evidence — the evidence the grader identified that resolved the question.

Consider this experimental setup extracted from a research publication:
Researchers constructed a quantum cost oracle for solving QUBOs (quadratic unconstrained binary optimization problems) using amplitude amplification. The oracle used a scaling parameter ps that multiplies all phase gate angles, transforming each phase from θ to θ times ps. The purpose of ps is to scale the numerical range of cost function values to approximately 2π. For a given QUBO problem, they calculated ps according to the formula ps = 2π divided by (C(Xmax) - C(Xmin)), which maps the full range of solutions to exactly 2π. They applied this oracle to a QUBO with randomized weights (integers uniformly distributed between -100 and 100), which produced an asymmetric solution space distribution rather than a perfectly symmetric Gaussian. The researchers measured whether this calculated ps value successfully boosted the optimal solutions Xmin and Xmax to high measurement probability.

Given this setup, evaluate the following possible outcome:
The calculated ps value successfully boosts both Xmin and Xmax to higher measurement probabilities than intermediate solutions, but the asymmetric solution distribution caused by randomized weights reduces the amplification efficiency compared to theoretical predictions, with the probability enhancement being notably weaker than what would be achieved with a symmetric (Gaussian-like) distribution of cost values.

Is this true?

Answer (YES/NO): NO